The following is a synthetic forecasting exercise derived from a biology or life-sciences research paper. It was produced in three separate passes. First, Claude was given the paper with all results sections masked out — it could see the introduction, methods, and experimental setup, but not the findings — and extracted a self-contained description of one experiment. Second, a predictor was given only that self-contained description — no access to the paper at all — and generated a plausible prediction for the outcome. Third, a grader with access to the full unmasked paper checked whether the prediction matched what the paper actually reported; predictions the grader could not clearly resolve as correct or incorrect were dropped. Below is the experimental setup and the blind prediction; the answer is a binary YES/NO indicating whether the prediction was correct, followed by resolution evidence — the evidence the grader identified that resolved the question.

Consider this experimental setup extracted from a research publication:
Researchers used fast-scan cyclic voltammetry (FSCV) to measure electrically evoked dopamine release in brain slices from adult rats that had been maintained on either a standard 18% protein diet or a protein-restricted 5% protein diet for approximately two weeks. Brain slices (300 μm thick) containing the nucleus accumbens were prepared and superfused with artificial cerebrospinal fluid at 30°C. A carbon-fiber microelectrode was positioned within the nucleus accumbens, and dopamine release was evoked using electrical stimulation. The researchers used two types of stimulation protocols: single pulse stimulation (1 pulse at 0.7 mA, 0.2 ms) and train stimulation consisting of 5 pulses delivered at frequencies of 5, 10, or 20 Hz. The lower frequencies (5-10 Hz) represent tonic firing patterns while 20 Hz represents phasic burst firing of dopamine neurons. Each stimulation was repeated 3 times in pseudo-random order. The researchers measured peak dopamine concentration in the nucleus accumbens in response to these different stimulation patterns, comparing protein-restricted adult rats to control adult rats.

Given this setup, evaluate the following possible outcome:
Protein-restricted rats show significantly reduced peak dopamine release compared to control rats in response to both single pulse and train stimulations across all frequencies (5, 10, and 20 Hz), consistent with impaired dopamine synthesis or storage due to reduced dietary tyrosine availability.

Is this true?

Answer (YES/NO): NO